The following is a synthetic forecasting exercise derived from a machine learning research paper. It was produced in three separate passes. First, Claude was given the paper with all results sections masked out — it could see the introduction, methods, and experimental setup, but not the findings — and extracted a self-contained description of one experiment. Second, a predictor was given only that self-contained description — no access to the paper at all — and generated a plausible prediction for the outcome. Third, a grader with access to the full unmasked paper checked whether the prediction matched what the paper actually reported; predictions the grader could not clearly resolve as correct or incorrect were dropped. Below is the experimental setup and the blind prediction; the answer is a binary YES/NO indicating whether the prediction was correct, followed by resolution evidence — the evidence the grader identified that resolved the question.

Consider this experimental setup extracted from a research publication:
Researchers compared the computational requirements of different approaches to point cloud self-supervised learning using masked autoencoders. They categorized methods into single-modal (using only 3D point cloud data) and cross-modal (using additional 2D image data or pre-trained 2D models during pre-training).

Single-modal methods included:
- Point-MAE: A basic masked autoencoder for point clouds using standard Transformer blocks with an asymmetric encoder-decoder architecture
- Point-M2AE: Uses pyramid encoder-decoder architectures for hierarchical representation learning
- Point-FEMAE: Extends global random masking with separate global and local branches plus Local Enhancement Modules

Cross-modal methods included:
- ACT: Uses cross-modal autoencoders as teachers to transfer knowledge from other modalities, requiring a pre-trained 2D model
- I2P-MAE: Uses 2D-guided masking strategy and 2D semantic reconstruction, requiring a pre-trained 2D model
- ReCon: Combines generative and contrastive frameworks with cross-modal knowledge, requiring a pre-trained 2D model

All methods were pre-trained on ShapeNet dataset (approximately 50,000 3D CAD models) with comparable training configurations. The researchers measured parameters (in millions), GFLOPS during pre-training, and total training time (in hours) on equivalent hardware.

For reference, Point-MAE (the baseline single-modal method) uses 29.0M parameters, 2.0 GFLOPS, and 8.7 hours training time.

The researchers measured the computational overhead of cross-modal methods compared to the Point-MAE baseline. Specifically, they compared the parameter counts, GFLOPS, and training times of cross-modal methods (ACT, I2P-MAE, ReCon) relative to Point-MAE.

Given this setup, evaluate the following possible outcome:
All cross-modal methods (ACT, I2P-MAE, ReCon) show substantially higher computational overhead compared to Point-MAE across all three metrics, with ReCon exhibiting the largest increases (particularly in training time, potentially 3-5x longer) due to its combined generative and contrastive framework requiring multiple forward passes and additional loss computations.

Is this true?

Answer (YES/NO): NO